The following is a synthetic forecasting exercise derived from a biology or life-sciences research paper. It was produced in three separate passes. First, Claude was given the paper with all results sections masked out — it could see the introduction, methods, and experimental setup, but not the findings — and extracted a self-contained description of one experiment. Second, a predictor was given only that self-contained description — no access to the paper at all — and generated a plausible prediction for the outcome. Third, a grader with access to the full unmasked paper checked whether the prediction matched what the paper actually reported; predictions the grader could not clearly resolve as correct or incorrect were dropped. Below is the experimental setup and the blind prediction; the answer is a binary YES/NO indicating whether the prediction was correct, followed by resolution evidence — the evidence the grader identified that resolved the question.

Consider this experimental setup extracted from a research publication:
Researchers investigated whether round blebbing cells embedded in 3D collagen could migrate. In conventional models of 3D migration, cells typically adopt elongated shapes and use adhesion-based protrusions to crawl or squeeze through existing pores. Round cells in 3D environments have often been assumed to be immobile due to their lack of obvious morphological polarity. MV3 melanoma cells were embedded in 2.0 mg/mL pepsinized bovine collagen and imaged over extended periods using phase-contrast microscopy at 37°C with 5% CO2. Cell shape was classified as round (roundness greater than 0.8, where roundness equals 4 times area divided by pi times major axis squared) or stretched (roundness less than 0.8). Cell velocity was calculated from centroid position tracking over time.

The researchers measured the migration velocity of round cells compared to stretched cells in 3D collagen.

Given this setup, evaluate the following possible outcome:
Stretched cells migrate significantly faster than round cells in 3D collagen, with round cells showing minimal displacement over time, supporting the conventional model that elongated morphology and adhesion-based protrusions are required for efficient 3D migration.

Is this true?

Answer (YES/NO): NO